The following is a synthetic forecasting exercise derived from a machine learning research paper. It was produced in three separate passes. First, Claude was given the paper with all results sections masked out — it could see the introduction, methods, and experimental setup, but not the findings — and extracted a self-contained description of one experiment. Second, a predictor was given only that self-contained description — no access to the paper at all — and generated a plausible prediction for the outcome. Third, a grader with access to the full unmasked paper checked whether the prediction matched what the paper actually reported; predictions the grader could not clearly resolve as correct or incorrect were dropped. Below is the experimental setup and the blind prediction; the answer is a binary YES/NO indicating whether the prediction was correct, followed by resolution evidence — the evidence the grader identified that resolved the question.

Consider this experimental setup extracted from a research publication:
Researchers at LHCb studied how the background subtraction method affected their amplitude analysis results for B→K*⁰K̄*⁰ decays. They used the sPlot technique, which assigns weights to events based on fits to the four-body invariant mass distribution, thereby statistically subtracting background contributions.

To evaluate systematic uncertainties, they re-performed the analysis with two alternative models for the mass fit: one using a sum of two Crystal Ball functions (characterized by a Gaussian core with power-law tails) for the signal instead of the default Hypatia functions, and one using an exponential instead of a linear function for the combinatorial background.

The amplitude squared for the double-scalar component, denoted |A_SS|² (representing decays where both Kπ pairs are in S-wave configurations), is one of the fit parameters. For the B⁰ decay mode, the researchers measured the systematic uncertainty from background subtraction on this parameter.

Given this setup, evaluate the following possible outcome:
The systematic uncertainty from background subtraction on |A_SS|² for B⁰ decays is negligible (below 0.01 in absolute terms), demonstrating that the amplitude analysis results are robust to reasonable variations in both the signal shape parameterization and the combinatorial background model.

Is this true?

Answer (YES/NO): YES